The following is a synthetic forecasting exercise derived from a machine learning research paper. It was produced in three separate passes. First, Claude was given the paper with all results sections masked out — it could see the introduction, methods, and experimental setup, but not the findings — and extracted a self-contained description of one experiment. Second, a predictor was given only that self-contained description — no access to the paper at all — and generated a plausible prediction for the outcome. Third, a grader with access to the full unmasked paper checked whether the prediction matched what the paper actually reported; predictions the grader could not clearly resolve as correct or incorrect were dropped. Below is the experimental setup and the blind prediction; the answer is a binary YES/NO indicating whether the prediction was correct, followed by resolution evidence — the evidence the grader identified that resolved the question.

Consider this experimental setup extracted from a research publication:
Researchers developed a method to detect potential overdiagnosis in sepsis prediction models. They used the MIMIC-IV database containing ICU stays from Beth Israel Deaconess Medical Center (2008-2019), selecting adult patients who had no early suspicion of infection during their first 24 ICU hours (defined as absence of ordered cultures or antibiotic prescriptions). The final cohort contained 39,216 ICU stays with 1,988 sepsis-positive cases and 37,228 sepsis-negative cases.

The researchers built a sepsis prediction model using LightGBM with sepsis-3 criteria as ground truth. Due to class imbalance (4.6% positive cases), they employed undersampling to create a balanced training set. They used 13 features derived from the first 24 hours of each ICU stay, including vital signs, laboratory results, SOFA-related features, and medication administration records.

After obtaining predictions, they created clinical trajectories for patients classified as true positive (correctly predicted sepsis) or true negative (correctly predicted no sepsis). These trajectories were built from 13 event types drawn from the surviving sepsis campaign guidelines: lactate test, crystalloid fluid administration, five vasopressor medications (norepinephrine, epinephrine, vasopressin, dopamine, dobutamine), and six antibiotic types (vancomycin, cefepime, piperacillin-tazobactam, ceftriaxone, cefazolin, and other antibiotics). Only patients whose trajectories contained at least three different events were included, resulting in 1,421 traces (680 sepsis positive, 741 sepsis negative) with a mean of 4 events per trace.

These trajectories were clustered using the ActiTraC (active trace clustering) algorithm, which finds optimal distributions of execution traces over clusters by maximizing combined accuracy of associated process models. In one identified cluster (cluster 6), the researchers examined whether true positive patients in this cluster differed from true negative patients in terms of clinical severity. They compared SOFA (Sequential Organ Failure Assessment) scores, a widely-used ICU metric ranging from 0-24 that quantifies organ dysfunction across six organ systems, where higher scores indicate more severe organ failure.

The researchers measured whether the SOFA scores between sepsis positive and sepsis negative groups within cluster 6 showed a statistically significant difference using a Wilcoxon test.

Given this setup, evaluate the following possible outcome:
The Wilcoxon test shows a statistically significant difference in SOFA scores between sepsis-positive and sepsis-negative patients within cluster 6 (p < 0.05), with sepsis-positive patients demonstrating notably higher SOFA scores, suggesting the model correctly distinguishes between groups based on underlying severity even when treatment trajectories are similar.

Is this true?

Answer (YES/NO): NO